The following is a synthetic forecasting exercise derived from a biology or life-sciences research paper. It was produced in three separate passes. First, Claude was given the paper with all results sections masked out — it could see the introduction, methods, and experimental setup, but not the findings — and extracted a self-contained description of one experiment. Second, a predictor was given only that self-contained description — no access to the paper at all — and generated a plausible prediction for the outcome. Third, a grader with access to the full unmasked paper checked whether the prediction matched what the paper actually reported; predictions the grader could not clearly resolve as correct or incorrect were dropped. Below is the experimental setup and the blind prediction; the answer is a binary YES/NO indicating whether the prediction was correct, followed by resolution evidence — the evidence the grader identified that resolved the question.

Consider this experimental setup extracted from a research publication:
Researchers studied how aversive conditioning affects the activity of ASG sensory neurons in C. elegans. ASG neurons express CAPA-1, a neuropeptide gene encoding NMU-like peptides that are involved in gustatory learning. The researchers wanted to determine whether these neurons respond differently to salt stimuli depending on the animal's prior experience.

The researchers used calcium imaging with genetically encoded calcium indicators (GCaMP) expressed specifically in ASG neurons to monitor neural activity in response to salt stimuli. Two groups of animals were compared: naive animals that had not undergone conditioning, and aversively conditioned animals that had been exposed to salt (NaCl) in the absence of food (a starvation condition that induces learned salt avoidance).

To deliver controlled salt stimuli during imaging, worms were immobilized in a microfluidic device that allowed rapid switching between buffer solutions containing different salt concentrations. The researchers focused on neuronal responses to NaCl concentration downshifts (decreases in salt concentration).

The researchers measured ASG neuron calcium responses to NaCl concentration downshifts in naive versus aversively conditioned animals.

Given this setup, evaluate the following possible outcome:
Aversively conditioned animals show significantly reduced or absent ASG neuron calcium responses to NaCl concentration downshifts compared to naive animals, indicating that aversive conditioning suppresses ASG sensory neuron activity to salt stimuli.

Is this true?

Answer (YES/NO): NO